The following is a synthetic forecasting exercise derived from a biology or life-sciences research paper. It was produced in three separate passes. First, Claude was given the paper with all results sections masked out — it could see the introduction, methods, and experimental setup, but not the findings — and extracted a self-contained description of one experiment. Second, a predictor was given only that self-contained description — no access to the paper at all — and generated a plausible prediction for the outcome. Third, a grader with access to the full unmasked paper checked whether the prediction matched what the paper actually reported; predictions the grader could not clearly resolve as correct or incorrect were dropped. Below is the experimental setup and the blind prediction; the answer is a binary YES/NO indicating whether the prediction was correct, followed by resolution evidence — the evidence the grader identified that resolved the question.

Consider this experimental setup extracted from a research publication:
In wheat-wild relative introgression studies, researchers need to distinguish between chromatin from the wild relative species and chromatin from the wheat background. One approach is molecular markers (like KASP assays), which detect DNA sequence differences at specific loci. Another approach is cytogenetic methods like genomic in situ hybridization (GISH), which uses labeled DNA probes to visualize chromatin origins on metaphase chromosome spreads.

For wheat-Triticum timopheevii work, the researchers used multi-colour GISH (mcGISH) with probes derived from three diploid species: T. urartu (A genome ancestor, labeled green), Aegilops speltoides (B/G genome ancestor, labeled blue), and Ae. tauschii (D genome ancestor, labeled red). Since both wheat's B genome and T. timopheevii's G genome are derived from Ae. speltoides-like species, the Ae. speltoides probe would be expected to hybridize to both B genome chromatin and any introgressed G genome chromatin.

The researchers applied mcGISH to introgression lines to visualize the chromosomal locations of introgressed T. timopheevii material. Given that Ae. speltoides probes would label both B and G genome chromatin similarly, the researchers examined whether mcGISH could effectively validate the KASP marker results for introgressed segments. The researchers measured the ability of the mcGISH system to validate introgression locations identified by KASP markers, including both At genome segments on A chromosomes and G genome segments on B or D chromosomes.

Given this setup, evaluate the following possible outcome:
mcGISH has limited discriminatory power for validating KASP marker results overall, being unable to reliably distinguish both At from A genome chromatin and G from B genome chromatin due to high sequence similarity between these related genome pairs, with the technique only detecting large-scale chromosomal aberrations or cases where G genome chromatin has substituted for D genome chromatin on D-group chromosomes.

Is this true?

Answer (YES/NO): NO